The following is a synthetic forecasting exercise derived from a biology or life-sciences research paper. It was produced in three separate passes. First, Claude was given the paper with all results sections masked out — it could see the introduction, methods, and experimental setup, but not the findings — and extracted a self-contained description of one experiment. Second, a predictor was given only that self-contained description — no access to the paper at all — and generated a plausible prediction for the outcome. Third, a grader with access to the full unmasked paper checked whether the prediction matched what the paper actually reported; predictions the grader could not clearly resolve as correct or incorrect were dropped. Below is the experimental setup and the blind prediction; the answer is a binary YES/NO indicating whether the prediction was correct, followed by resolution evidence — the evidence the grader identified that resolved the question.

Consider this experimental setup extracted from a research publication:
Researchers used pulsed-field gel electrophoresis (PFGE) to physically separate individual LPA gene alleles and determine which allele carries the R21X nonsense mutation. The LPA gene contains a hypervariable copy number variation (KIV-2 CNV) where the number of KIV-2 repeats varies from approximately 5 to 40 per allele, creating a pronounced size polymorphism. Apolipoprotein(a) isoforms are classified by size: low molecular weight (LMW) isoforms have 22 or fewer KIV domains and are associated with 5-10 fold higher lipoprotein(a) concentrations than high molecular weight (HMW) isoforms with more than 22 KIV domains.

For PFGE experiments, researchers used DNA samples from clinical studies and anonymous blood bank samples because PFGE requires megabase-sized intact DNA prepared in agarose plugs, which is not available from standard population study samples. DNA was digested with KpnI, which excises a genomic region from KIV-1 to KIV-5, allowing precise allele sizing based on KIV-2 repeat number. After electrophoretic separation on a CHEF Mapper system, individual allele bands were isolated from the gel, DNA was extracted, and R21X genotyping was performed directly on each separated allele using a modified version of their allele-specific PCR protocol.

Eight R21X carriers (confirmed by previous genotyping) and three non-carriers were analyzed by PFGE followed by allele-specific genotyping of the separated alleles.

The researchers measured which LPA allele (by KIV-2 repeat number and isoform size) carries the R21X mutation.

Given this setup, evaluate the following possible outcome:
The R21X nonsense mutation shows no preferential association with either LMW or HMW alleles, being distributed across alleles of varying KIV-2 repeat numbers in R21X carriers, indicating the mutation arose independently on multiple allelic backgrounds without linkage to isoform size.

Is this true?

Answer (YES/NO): NO